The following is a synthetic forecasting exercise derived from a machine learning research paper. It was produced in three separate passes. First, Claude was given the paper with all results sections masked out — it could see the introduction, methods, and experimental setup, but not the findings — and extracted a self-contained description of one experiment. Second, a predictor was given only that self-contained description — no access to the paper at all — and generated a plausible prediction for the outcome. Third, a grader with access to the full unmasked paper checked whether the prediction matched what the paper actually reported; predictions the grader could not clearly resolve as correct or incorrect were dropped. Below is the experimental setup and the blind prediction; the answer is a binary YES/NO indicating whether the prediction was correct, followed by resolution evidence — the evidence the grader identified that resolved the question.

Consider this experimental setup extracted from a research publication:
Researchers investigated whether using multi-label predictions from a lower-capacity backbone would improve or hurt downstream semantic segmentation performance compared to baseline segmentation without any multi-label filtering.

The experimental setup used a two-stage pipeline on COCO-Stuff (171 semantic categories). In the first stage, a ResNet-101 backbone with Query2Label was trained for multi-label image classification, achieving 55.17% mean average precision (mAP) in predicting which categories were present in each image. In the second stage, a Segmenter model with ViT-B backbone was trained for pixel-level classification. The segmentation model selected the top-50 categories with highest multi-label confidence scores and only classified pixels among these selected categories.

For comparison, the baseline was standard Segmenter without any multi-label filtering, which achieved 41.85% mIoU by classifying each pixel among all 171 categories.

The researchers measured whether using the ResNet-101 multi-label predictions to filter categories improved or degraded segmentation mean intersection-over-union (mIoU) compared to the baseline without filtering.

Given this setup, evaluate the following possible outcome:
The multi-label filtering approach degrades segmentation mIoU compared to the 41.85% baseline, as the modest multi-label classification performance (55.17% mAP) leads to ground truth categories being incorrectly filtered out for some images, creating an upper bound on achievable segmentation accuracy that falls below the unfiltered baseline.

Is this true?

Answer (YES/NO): YES